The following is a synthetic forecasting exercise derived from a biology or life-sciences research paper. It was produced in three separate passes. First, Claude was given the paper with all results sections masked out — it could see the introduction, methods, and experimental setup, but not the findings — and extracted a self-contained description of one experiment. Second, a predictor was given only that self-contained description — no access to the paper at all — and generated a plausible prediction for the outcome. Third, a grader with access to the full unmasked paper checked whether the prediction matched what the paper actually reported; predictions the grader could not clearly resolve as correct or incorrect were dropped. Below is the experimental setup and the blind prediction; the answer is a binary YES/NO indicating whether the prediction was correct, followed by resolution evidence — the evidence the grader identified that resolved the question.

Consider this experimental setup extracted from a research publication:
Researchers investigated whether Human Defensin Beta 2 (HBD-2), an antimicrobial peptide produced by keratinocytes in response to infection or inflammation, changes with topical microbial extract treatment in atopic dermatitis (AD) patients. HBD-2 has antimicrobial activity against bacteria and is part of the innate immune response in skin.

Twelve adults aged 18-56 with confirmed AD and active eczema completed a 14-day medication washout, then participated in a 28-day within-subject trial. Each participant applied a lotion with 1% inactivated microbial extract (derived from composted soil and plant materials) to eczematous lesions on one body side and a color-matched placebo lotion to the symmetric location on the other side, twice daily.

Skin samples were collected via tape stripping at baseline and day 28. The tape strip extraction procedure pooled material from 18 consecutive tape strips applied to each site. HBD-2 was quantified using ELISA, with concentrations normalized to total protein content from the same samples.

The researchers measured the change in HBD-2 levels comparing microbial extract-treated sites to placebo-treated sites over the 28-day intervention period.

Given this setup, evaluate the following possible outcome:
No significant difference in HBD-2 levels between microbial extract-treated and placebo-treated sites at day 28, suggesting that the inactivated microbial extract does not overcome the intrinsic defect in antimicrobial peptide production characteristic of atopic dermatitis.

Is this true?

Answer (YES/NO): YES